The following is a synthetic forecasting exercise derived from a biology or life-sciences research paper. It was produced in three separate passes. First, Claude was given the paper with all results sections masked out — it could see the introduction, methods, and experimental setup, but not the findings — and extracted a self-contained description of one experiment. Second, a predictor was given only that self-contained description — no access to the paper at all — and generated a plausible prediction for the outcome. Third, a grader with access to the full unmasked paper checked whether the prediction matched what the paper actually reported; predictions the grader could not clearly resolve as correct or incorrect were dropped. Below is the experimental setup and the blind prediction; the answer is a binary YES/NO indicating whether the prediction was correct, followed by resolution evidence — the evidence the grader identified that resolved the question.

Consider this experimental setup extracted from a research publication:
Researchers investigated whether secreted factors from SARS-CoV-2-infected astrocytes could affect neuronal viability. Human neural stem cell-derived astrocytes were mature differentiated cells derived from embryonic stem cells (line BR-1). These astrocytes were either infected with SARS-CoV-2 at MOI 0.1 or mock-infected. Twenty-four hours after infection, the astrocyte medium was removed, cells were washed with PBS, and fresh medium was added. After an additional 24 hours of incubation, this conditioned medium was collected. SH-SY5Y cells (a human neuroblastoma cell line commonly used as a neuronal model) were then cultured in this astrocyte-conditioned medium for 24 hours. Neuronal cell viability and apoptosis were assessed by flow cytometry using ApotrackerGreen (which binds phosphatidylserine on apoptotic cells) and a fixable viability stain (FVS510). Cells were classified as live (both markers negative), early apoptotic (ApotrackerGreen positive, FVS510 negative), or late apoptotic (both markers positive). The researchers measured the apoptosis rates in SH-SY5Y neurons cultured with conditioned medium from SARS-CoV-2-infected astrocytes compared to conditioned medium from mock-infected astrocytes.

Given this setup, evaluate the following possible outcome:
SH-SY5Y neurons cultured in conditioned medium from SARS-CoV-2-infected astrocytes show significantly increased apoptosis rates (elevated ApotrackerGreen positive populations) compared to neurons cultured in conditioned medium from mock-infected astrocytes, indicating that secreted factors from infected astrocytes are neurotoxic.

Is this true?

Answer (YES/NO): YES